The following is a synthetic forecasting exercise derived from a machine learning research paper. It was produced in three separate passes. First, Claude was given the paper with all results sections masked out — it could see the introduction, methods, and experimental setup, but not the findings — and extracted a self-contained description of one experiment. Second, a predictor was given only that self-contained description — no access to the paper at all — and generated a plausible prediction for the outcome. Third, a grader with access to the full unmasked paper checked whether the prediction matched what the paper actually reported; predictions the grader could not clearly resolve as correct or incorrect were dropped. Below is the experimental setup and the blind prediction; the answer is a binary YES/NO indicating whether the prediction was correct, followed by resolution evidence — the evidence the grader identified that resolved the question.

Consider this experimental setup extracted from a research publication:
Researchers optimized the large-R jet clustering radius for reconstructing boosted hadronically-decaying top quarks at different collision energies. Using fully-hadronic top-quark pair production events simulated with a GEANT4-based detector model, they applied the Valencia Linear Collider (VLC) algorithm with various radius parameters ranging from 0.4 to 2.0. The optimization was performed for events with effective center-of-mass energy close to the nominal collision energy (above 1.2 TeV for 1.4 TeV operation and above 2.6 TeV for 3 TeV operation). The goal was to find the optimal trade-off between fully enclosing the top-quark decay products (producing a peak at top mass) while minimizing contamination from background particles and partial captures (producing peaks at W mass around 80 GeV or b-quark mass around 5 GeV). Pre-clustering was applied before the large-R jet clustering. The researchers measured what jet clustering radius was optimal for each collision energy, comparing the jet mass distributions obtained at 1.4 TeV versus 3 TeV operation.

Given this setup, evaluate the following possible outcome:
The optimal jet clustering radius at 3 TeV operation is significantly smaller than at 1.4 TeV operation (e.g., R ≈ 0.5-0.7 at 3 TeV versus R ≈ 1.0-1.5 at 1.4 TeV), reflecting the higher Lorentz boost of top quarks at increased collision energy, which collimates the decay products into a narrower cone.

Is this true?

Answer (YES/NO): NO